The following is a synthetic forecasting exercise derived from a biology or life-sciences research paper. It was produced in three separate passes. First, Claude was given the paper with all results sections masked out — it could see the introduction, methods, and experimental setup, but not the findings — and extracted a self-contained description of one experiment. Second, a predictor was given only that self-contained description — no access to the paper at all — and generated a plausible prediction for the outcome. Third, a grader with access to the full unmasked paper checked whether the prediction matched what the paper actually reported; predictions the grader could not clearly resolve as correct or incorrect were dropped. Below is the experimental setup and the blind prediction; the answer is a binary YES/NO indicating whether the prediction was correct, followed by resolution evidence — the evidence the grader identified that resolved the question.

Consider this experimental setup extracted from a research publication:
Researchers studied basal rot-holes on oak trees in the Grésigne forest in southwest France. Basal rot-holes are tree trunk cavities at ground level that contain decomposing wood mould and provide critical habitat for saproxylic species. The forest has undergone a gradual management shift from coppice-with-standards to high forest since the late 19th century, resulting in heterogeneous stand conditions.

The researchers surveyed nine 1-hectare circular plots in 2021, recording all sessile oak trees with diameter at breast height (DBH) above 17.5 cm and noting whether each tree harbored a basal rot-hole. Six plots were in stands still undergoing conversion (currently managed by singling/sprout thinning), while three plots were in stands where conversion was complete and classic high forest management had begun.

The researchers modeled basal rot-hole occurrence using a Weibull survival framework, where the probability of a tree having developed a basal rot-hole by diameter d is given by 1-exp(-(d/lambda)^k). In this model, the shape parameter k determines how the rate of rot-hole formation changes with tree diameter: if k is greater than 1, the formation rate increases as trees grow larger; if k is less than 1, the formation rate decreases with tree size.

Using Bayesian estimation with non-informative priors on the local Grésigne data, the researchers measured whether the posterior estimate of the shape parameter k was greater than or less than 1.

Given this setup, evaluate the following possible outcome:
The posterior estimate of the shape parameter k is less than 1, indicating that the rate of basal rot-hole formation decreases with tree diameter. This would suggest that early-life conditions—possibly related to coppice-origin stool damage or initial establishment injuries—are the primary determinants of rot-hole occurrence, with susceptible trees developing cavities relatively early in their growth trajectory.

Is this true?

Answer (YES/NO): NO